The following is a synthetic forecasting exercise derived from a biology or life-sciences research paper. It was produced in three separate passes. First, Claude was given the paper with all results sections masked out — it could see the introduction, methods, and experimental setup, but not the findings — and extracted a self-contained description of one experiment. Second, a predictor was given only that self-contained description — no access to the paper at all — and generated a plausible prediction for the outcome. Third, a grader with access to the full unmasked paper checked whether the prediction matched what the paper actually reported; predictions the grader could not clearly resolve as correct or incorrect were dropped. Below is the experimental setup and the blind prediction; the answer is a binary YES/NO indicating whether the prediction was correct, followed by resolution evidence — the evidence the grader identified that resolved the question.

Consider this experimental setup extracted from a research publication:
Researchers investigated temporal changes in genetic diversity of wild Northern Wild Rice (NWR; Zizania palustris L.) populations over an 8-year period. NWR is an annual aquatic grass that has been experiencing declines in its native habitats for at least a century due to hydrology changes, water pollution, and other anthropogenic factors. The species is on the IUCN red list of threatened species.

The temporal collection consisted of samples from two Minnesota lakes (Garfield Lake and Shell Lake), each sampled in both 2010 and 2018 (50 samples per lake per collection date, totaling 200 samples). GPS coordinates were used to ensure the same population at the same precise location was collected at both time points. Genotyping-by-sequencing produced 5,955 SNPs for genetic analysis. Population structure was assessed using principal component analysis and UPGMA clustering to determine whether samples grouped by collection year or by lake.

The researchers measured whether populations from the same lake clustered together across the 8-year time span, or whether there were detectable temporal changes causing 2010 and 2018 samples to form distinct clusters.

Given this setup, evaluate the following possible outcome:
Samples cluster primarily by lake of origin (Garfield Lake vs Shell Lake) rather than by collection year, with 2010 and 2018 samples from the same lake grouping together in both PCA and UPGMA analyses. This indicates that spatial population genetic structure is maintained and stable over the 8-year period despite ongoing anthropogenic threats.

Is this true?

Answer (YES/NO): NO